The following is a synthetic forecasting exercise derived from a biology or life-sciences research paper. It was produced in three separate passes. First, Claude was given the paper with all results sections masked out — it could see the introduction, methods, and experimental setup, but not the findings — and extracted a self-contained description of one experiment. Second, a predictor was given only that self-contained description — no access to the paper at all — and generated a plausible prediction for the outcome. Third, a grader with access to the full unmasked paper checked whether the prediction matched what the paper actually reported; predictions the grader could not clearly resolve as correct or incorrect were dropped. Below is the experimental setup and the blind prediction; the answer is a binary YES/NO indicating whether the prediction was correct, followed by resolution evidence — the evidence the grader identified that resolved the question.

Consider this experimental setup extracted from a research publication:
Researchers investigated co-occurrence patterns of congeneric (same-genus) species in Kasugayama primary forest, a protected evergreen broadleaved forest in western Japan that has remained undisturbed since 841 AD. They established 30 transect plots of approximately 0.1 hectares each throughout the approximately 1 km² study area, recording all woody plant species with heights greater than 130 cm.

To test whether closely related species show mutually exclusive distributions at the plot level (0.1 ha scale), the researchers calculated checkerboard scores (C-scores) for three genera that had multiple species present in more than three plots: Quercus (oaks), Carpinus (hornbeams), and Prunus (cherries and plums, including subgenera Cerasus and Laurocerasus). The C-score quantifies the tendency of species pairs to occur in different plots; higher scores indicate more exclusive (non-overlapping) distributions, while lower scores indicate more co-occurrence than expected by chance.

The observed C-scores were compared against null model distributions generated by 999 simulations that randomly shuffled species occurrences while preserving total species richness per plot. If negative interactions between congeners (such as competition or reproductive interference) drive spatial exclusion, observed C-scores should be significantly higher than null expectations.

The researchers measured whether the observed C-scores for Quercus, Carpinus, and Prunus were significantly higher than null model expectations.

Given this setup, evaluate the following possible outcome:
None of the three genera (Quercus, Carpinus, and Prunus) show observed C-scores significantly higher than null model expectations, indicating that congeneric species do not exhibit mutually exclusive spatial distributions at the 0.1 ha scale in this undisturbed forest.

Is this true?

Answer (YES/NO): YES